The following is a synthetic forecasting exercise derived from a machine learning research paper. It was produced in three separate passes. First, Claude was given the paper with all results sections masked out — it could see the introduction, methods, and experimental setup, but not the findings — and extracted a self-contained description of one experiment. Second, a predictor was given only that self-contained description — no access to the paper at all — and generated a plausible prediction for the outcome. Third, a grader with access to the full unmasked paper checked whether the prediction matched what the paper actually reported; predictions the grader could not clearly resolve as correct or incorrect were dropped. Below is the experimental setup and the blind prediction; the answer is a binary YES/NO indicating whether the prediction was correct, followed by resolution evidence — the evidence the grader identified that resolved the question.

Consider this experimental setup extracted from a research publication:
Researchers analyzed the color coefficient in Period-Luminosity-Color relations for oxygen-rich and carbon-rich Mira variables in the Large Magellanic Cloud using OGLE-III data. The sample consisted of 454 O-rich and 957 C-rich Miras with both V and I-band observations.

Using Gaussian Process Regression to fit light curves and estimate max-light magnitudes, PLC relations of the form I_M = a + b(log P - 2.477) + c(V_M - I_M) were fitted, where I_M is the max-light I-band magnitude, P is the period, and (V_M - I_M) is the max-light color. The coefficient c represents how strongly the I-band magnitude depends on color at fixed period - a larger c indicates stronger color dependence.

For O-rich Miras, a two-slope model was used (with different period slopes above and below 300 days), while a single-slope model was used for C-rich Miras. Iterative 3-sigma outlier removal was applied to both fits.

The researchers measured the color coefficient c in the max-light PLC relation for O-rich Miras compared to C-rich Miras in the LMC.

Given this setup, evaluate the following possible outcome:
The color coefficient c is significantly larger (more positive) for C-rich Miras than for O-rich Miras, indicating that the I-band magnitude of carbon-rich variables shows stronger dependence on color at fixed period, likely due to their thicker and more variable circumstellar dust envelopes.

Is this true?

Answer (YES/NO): YES